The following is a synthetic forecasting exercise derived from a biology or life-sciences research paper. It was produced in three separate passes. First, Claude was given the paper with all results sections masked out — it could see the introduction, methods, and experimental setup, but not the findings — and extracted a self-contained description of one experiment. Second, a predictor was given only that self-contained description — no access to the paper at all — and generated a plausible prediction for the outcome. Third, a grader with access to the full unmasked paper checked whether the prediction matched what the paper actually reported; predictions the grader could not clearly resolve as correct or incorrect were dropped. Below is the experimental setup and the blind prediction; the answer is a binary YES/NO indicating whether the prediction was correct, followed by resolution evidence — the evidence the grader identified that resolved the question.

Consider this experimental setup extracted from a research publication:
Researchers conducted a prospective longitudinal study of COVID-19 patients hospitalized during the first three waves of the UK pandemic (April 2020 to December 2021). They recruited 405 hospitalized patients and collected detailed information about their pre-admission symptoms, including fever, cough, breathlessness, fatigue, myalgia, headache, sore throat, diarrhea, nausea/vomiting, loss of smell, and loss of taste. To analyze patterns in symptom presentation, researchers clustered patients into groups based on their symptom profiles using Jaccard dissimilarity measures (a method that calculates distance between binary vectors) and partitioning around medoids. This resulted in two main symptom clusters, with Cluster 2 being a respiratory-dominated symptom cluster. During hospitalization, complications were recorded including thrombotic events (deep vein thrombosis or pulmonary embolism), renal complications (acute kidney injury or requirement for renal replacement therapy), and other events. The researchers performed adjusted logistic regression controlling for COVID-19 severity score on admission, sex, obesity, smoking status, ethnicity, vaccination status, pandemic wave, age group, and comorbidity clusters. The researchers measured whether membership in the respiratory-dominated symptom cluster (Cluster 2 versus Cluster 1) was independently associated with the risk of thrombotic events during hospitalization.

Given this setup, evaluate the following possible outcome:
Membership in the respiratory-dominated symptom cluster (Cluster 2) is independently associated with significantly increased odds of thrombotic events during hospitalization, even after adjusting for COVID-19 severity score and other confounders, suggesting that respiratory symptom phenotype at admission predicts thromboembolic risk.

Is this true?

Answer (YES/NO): YES